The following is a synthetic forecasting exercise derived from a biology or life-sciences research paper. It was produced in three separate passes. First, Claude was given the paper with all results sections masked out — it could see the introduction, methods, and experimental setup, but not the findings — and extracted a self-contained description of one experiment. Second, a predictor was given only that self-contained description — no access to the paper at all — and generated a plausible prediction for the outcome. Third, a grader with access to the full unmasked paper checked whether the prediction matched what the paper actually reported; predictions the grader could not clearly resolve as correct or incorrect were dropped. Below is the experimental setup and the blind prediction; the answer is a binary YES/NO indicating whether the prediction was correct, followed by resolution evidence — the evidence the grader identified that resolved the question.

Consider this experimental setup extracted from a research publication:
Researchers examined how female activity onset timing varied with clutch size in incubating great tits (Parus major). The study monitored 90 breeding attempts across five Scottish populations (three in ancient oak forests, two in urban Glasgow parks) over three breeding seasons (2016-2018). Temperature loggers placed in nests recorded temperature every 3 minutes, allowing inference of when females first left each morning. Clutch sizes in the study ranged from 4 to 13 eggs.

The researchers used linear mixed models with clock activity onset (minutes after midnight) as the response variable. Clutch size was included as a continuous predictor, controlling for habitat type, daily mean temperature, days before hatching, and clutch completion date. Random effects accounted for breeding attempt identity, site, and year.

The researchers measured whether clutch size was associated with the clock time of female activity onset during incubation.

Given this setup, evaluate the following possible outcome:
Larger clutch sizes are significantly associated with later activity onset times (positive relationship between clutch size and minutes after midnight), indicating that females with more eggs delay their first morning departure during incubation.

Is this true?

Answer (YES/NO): NO